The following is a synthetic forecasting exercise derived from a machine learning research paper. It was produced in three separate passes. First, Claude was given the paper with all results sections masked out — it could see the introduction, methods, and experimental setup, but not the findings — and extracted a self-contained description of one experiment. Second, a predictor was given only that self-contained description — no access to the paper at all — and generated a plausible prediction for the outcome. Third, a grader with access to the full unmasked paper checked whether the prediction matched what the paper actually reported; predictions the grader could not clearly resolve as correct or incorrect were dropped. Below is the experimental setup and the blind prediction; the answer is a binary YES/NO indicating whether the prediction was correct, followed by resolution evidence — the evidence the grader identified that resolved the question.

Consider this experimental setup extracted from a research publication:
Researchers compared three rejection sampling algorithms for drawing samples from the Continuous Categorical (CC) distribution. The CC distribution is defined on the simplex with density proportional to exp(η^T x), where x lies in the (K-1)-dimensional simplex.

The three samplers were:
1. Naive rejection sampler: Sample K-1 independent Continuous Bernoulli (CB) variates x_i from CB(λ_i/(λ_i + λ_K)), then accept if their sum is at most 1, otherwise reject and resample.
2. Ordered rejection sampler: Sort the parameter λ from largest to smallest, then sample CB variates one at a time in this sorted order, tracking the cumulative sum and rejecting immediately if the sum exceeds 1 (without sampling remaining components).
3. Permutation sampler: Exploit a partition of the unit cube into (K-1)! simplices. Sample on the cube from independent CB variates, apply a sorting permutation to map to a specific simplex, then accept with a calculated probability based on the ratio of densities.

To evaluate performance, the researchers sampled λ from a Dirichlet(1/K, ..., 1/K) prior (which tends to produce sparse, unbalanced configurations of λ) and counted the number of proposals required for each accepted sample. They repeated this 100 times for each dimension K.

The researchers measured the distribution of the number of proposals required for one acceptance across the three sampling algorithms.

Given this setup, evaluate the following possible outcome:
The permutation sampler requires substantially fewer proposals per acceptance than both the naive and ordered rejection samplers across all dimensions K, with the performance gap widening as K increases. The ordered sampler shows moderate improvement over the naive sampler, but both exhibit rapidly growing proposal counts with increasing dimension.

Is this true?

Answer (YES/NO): NO